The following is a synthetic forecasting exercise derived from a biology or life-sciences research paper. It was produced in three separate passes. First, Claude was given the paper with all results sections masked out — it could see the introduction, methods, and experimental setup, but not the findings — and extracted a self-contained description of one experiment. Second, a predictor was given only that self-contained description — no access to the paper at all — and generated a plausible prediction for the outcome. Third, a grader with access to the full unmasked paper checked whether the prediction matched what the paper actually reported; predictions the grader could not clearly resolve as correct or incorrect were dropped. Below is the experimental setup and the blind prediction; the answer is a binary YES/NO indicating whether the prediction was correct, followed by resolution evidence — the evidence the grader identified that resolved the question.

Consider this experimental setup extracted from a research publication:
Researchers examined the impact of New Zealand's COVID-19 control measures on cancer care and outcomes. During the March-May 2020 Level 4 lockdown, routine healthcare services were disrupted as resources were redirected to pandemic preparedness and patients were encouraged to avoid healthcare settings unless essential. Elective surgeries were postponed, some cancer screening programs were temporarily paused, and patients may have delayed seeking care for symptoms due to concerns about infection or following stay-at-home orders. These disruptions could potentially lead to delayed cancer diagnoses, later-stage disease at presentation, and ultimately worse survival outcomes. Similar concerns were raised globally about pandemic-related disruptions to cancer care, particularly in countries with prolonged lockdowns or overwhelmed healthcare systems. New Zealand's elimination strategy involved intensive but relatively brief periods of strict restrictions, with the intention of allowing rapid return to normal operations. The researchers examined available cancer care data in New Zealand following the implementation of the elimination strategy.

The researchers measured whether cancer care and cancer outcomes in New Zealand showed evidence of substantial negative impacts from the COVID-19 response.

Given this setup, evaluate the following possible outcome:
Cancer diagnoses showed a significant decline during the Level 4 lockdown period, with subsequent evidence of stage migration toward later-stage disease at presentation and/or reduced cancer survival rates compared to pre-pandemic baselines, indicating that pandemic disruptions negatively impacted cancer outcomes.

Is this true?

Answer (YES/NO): NO